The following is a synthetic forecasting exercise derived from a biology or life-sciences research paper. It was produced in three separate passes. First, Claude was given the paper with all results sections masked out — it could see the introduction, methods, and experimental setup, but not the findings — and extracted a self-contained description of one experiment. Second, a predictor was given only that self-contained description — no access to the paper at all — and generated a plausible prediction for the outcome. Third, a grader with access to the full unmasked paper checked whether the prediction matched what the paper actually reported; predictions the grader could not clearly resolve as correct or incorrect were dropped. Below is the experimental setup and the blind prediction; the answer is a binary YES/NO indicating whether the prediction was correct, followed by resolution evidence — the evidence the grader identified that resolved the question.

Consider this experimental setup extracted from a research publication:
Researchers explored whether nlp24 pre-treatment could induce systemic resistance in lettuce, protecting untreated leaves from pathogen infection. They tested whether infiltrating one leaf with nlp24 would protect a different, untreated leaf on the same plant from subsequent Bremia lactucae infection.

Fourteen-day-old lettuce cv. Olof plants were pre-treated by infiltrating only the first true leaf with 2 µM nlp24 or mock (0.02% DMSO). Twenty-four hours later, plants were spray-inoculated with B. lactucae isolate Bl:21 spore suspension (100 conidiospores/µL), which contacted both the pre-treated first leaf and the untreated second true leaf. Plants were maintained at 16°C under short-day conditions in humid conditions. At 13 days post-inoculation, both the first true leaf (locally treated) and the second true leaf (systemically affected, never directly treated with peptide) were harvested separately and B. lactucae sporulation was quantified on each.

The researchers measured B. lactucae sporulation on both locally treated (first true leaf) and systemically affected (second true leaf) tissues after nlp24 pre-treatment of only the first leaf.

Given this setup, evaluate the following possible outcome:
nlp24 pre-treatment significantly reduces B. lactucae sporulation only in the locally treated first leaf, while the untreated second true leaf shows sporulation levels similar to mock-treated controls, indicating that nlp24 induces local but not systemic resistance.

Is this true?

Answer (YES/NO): NO